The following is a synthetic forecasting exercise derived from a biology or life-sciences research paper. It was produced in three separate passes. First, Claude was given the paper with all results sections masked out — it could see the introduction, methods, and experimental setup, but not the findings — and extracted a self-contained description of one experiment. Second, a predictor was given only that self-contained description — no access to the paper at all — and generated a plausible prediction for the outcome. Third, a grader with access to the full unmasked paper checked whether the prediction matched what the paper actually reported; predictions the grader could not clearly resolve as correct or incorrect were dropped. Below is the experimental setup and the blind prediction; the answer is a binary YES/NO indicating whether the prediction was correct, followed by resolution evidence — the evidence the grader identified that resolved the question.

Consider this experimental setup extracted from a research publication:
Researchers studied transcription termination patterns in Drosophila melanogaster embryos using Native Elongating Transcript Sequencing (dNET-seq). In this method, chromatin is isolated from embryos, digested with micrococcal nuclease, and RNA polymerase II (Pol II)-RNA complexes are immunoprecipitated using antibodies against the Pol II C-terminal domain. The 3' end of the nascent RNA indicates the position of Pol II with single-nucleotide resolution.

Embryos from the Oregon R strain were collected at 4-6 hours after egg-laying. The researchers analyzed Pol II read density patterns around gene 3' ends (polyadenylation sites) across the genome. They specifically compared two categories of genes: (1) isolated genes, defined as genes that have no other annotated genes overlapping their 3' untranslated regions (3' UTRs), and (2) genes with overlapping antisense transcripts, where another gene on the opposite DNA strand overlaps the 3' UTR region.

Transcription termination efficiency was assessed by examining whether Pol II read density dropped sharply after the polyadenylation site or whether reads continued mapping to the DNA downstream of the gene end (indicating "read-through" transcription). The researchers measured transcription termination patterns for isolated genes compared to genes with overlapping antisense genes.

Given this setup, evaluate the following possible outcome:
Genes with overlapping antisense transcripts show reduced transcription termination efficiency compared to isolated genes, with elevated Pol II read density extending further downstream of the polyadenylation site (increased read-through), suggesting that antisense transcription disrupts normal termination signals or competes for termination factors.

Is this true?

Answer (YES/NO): NO